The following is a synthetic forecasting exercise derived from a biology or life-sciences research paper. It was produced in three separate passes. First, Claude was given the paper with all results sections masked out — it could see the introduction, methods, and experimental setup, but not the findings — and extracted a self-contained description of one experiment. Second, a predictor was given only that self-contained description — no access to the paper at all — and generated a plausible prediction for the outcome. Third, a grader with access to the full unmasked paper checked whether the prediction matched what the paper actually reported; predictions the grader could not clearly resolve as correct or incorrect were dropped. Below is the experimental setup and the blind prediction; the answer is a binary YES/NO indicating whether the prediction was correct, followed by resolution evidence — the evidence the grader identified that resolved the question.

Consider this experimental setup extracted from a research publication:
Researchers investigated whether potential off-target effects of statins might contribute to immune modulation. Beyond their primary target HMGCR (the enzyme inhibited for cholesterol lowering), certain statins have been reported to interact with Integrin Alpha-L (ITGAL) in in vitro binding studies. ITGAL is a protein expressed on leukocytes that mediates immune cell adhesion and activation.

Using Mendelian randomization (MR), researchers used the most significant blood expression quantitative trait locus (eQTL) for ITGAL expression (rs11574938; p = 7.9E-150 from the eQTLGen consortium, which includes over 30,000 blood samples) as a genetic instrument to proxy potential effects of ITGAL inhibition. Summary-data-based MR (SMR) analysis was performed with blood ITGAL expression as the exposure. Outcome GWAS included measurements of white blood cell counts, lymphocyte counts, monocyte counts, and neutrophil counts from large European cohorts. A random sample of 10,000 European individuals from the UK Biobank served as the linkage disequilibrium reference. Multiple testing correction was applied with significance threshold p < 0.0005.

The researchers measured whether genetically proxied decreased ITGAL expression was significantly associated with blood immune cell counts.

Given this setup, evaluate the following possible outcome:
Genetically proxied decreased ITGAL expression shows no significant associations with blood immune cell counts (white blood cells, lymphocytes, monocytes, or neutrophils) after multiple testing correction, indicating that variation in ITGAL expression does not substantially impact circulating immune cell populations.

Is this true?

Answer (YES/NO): NO